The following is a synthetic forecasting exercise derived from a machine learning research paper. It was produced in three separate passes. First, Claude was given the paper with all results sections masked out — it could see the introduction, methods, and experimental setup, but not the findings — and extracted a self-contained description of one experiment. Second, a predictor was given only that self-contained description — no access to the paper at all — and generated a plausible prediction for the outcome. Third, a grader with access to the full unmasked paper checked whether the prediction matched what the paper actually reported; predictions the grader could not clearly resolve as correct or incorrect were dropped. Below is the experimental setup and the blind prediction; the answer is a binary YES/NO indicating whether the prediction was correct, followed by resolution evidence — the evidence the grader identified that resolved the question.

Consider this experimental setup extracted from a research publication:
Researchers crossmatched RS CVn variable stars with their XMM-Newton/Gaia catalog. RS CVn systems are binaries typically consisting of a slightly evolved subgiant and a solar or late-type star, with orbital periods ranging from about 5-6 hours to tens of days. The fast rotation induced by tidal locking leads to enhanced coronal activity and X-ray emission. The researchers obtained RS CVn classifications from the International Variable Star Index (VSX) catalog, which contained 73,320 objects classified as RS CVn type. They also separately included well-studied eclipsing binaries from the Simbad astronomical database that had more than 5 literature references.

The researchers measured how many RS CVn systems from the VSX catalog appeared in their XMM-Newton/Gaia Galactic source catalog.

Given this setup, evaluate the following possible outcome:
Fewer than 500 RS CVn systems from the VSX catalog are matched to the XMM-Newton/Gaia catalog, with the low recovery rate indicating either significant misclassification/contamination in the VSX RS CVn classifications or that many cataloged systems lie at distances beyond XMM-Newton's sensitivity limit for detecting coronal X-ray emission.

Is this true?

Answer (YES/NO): YES